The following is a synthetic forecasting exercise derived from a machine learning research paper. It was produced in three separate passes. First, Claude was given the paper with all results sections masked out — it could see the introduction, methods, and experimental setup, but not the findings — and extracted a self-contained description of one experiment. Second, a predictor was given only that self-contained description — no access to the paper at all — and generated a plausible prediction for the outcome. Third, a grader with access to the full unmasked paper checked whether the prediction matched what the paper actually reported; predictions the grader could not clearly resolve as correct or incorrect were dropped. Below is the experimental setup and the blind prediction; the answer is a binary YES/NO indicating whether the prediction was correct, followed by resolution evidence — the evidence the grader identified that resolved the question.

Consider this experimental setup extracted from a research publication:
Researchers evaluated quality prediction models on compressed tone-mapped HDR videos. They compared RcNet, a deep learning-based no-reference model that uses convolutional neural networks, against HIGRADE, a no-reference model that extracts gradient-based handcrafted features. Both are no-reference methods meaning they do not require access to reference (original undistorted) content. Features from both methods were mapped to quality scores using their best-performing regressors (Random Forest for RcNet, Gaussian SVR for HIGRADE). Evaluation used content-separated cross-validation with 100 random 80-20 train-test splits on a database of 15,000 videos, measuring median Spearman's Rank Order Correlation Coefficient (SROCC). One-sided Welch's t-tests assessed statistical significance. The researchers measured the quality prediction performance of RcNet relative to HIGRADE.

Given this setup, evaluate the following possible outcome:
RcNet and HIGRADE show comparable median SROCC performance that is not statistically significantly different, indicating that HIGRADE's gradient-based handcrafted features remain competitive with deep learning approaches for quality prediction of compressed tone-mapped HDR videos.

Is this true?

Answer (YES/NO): NO